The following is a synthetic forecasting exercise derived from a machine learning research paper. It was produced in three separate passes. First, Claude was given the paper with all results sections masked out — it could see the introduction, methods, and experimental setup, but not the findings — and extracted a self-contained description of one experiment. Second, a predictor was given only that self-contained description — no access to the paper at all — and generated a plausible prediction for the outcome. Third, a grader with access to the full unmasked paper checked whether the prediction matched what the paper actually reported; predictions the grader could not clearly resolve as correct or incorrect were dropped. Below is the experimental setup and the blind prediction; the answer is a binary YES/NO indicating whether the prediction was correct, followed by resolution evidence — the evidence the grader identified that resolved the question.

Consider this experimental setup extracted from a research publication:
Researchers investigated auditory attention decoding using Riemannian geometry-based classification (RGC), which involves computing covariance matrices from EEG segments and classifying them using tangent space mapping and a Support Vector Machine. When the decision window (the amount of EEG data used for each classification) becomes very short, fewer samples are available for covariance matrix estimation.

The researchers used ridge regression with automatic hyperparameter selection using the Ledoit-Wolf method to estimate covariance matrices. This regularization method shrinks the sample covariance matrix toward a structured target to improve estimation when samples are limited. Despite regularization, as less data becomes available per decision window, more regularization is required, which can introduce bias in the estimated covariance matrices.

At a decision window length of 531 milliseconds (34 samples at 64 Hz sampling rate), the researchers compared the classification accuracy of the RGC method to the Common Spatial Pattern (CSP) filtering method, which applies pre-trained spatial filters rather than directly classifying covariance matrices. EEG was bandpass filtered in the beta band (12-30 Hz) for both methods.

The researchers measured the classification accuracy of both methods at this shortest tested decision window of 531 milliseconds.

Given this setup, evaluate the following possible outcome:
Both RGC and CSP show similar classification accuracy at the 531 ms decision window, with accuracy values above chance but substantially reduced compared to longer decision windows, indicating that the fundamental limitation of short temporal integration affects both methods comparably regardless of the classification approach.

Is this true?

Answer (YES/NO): NO